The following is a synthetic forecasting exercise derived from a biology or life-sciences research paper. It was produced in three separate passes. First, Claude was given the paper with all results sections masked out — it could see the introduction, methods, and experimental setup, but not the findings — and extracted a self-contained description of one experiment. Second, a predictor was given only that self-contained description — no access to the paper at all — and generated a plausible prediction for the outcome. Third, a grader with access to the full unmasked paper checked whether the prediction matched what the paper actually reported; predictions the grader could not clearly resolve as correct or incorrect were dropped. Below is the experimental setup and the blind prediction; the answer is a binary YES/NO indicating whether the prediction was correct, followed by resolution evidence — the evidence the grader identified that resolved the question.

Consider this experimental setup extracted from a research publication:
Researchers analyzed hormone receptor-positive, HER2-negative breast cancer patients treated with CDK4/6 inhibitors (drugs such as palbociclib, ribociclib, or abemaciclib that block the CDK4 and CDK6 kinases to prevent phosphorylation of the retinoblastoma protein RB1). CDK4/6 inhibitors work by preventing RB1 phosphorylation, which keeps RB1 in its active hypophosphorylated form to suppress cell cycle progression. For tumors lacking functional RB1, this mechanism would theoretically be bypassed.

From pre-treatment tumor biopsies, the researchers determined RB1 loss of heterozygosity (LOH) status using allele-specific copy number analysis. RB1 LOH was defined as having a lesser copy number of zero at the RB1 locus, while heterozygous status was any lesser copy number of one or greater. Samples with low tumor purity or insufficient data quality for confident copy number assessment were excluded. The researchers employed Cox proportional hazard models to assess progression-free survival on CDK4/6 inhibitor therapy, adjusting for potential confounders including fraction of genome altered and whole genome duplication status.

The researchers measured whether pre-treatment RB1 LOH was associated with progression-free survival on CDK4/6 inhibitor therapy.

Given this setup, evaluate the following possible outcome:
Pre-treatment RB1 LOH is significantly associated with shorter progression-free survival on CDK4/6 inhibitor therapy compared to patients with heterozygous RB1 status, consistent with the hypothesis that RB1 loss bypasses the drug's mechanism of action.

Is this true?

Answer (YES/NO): YES